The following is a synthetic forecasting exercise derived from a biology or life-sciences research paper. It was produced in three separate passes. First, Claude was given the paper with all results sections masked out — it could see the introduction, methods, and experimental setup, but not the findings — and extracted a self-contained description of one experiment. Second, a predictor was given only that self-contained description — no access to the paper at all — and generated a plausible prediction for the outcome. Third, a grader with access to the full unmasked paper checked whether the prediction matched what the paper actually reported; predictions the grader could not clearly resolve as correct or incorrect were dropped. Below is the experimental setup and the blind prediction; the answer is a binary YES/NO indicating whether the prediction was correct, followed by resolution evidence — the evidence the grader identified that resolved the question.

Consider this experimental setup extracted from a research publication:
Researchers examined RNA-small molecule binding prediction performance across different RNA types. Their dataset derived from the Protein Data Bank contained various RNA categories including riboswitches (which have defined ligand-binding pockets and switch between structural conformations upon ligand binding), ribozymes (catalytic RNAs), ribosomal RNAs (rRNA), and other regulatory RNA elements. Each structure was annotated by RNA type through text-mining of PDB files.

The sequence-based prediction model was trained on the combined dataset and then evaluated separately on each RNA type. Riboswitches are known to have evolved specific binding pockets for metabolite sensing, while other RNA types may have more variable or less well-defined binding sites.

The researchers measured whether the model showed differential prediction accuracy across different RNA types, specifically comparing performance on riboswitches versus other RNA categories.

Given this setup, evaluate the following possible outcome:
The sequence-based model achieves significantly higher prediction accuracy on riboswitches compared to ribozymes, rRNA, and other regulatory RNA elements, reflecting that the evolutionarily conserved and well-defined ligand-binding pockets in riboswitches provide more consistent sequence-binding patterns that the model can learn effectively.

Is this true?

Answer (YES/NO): YES